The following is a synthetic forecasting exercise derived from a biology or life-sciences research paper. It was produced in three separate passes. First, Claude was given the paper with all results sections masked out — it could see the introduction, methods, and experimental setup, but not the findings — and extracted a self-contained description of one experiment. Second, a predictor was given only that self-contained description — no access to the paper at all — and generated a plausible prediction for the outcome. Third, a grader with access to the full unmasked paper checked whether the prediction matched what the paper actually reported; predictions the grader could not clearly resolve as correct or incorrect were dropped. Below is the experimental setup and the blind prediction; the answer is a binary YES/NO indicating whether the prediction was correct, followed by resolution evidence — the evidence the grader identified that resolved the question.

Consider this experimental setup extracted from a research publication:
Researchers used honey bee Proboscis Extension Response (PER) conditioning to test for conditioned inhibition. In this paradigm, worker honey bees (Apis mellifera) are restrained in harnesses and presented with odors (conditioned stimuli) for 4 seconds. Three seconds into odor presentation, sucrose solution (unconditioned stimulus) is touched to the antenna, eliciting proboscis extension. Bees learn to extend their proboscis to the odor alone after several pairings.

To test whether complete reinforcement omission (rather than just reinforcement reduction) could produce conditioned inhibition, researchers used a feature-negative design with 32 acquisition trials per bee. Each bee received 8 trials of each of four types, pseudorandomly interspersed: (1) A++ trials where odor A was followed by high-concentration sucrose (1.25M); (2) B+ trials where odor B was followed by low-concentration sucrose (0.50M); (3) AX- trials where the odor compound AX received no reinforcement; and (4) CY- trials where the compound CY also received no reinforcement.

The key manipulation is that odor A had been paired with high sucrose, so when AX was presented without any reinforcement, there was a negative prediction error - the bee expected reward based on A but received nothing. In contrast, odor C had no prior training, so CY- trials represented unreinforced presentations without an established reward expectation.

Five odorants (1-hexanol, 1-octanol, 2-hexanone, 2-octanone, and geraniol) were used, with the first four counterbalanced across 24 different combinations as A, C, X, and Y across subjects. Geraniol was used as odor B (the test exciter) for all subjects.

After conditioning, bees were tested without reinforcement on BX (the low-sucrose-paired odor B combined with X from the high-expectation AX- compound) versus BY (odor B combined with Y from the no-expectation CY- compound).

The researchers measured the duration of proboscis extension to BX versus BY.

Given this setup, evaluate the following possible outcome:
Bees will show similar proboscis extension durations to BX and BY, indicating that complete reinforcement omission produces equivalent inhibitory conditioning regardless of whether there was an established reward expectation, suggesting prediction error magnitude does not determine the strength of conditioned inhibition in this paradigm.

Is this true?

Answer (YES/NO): NO